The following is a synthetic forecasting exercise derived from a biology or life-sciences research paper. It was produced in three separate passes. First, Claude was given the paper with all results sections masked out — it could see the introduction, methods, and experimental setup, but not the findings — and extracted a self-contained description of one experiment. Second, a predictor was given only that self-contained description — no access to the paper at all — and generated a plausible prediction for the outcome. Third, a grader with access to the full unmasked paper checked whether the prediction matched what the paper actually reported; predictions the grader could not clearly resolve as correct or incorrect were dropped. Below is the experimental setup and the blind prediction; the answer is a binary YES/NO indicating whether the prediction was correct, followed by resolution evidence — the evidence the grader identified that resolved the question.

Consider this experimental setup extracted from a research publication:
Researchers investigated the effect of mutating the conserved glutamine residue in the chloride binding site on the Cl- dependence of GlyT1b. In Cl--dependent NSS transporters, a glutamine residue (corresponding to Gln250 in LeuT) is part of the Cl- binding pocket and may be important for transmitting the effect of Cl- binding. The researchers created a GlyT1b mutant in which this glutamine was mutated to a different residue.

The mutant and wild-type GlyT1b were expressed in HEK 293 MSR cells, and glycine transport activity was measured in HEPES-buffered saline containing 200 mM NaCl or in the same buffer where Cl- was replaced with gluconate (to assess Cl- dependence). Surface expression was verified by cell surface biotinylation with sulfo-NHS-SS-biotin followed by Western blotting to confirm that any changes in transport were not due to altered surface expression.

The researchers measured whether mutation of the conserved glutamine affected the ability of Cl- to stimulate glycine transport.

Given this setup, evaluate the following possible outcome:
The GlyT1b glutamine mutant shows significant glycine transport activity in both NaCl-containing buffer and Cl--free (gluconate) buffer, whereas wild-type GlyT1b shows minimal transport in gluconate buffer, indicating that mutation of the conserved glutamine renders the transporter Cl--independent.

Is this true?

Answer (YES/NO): NO